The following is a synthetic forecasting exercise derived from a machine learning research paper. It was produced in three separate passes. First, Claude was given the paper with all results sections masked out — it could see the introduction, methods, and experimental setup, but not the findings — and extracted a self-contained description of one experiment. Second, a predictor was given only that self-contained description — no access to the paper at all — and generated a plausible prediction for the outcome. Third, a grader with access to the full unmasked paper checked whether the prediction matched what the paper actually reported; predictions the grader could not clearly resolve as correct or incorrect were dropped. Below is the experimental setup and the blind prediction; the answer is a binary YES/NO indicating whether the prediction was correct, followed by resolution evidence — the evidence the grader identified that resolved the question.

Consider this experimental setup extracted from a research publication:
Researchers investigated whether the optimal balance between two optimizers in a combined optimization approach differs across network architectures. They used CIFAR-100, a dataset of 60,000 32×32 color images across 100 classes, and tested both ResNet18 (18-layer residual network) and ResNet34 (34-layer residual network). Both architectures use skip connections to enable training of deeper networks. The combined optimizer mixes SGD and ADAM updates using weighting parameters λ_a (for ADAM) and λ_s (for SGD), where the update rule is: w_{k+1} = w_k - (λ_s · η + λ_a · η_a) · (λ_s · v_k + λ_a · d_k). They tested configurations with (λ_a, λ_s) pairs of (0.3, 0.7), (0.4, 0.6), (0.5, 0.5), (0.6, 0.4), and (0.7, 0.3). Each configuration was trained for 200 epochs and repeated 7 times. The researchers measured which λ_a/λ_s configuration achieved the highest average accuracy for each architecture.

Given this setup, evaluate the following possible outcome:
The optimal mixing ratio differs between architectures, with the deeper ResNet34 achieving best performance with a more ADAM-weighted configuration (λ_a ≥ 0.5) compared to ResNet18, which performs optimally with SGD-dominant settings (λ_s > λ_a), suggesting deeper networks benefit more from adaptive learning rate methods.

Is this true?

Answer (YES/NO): YES